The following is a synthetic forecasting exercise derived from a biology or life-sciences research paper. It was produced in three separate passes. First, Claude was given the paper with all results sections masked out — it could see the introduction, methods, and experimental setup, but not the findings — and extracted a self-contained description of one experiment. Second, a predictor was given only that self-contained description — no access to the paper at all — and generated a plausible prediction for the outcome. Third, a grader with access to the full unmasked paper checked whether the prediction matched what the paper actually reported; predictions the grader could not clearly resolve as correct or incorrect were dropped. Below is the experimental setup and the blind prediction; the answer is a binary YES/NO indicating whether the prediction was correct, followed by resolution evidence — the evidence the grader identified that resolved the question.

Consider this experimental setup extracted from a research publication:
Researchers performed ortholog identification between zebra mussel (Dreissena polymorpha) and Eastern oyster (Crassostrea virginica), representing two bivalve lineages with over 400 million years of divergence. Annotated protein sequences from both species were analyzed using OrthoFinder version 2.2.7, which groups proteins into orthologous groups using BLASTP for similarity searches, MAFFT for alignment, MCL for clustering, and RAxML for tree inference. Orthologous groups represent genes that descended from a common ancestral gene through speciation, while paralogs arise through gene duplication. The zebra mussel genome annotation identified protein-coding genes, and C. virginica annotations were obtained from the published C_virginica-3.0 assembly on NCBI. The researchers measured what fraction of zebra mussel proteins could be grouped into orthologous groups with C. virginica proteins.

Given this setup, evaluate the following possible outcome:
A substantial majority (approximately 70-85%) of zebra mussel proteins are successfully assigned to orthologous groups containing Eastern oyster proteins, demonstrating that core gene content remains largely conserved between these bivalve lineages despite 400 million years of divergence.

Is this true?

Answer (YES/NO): NO